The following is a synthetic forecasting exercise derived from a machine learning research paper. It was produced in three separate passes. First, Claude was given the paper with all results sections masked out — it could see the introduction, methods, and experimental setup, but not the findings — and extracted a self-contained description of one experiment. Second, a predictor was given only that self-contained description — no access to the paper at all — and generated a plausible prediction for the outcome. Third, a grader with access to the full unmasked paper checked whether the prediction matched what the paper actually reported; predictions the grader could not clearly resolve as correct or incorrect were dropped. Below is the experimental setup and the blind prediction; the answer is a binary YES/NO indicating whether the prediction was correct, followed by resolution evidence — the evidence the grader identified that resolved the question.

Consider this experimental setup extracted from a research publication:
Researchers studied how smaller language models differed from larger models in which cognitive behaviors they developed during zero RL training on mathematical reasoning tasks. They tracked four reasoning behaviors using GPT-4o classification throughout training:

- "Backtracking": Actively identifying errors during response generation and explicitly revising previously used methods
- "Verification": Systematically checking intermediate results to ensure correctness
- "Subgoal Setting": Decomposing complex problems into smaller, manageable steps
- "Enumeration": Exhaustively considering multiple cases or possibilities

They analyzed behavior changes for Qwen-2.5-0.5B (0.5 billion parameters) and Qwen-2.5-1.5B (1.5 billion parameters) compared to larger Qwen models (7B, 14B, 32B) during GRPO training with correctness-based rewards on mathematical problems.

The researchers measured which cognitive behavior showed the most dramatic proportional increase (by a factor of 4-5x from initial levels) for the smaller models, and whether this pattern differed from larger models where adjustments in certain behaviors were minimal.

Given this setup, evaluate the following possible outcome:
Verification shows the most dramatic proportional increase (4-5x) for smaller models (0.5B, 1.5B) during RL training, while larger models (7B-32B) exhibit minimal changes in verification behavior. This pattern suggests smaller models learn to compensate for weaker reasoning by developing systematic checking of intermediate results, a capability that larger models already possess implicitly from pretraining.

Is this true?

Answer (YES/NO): NO